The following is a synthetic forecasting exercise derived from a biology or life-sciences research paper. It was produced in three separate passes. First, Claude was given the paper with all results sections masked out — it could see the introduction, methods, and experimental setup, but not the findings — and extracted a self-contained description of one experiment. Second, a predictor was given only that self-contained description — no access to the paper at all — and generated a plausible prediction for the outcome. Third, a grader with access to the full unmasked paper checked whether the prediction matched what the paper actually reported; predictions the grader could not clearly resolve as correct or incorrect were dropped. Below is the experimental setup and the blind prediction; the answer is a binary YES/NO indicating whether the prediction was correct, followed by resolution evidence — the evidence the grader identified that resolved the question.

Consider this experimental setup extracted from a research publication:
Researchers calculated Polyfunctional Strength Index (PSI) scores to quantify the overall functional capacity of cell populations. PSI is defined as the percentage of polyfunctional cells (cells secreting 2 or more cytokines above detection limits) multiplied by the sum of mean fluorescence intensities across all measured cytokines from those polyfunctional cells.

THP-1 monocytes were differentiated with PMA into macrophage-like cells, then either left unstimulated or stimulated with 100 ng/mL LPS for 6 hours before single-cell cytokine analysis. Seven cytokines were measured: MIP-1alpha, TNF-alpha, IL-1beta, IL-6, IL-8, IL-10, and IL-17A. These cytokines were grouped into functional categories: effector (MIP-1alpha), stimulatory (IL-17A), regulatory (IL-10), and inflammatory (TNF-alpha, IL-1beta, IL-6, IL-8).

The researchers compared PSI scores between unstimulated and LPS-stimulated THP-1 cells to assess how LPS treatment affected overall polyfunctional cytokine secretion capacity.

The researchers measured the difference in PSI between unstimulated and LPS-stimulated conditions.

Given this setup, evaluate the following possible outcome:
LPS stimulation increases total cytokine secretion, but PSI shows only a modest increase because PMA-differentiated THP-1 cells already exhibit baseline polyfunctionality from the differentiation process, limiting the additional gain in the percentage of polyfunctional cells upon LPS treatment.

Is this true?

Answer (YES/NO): NO